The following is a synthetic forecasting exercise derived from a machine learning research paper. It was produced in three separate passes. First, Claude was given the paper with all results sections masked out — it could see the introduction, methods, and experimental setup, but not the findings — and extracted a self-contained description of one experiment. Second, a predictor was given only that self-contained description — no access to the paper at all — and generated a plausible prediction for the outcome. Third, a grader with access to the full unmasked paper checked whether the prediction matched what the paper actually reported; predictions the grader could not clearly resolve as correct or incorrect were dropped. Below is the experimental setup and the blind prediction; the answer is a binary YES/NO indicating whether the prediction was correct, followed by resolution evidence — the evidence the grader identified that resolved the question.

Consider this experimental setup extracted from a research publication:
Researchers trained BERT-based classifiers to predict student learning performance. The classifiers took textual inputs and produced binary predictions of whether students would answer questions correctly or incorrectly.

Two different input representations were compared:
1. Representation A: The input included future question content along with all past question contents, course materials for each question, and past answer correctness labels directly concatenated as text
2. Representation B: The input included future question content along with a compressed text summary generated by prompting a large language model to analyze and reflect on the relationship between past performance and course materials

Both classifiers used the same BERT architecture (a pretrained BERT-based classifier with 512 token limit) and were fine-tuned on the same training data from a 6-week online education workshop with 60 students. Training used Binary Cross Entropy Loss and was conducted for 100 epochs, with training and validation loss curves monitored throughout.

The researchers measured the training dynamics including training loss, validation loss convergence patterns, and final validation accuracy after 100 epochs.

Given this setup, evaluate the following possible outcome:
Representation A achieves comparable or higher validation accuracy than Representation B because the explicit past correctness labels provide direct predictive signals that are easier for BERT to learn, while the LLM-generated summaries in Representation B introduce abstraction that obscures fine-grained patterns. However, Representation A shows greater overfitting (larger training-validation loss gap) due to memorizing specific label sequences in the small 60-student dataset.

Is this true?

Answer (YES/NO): NO